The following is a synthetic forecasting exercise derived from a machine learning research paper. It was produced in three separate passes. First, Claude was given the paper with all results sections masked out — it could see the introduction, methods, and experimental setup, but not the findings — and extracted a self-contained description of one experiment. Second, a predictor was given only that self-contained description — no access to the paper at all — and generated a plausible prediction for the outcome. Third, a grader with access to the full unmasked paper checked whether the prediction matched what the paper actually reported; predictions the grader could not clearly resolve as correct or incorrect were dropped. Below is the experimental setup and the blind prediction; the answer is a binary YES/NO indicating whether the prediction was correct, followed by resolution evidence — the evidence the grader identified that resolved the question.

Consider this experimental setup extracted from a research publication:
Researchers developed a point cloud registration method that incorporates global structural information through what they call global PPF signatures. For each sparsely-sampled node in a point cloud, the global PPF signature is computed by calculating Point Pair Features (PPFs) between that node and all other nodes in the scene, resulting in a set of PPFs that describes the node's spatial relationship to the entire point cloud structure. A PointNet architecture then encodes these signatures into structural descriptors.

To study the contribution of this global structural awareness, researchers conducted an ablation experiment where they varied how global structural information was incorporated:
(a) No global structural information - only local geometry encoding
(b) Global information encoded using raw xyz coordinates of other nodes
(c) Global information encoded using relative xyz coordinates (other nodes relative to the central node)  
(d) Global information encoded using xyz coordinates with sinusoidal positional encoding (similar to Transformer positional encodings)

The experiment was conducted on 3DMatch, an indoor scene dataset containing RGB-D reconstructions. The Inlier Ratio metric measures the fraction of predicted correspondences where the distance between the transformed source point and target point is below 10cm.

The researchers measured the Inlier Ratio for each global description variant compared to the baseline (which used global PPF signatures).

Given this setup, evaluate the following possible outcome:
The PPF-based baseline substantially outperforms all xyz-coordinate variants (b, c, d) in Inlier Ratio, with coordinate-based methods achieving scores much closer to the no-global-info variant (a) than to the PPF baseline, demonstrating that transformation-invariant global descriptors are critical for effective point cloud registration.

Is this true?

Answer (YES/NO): YES